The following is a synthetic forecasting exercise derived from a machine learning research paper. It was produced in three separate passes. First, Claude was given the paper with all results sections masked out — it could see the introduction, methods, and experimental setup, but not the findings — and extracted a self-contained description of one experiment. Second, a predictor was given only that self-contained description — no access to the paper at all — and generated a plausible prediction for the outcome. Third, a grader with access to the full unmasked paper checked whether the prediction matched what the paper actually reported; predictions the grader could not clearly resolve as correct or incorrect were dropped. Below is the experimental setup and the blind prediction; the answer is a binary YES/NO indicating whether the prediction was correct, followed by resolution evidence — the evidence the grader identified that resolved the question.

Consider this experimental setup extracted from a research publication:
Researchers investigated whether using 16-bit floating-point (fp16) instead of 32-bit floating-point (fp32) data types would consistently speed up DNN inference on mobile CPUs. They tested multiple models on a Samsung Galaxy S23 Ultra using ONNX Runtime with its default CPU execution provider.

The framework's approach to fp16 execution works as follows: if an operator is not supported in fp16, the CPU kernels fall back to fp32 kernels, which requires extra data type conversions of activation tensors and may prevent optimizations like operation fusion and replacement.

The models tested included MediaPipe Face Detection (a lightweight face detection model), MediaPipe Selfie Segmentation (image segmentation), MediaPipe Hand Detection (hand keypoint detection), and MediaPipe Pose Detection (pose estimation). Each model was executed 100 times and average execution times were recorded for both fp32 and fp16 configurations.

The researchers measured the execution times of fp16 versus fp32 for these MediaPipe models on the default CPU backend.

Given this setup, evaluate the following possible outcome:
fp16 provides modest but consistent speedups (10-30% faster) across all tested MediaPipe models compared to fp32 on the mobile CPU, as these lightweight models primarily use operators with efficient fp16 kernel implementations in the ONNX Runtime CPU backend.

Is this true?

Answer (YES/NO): NO